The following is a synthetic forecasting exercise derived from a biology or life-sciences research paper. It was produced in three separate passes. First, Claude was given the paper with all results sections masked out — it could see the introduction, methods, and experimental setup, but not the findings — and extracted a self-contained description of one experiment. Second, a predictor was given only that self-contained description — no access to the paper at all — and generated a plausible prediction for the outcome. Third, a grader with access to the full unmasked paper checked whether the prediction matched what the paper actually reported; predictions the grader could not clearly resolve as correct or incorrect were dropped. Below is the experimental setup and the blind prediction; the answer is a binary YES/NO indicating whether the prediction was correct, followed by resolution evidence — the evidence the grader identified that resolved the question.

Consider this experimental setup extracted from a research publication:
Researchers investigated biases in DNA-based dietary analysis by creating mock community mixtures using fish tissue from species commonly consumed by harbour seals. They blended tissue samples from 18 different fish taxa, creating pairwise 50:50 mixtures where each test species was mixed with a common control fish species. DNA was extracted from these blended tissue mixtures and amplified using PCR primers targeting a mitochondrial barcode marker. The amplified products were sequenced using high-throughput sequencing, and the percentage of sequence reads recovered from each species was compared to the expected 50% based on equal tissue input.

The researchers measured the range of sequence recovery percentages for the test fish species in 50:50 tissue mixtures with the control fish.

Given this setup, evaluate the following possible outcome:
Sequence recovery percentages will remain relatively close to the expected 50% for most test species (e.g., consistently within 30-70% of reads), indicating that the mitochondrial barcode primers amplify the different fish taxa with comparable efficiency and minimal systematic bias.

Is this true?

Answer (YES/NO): NO